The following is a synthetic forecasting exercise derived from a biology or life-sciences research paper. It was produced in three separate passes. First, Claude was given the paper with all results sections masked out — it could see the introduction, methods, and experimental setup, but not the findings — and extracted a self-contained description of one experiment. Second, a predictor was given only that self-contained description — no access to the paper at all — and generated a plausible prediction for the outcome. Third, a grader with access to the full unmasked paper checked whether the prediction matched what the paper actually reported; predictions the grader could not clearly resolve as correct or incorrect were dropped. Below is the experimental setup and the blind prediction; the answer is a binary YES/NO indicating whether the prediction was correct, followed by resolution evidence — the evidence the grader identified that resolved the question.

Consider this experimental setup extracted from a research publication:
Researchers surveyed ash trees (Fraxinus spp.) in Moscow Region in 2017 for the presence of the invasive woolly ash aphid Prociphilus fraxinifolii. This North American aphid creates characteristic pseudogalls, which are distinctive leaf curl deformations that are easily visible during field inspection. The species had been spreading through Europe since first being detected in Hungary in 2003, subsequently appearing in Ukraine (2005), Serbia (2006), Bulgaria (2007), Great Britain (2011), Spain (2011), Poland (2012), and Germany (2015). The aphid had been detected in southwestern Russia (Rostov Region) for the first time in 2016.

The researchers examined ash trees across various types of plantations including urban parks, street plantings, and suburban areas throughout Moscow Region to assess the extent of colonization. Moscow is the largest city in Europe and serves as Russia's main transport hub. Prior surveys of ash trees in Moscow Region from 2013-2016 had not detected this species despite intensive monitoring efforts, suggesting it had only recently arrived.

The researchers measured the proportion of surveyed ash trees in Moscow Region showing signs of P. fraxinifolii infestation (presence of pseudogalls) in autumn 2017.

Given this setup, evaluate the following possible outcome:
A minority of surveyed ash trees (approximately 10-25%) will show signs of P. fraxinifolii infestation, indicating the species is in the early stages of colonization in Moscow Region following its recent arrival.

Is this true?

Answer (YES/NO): NO